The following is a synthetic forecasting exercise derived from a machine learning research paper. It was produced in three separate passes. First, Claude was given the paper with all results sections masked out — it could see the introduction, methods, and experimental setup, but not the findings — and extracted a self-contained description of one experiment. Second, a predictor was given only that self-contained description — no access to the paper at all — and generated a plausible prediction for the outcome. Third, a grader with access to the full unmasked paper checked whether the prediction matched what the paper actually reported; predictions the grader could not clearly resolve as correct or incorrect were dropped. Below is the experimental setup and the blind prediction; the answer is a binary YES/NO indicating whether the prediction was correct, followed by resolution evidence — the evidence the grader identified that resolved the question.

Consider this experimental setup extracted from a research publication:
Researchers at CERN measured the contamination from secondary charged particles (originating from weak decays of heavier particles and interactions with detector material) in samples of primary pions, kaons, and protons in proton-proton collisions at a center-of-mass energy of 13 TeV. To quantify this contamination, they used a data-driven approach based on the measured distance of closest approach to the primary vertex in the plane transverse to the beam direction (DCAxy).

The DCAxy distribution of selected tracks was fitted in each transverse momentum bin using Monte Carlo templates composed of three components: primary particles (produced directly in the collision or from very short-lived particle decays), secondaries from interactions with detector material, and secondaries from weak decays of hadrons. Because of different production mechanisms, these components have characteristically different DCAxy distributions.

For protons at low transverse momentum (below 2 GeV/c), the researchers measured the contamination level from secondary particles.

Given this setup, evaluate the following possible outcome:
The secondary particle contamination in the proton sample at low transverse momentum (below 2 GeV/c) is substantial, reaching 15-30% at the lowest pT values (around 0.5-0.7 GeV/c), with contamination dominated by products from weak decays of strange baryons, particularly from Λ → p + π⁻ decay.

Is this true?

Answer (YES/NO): NO